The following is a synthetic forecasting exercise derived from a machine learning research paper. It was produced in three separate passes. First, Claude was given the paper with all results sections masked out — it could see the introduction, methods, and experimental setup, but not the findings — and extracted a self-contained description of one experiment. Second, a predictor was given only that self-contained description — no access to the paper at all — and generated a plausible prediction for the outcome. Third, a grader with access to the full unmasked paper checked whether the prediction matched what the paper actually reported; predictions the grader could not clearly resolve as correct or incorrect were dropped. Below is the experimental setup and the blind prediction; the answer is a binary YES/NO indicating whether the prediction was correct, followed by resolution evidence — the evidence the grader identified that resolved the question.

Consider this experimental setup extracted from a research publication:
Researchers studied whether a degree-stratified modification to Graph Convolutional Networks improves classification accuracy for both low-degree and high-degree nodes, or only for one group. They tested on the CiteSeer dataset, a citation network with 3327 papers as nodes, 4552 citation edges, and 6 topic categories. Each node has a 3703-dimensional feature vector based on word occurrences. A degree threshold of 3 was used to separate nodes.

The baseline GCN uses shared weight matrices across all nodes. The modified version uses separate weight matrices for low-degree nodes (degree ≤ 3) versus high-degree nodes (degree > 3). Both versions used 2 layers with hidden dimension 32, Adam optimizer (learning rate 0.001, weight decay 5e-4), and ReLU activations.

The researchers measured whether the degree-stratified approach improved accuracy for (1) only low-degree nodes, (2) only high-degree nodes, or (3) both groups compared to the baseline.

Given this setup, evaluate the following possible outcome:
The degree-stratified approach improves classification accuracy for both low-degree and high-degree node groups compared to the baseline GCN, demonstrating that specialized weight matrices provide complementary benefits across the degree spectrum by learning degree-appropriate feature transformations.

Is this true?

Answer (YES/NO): YES